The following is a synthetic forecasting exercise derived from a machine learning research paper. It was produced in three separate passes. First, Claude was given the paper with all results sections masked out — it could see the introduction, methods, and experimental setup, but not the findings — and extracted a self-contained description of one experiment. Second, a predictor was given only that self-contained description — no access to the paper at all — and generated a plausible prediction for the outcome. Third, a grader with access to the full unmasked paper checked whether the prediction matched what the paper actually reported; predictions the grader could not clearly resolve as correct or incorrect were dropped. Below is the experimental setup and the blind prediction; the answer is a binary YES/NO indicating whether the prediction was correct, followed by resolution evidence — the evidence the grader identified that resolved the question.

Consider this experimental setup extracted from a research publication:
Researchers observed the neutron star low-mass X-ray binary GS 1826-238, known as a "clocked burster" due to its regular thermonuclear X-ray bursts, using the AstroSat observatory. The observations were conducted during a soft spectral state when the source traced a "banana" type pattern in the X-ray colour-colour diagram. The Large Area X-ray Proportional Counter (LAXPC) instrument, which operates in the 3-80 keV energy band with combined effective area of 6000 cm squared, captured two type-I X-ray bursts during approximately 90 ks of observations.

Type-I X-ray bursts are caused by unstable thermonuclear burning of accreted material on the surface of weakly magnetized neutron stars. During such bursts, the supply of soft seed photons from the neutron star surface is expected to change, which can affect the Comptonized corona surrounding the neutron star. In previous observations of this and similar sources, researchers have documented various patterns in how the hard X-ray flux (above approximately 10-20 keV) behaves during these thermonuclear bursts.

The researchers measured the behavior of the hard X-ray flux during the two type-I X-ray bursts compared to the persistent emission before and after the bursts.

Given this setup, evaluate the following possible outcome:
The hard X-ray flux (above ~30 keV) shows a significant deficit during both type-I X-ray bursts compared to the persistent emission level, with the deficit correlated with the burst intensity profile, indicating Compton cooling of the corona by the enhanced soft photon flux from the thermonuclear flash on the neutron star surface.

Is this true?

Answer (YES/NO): NO